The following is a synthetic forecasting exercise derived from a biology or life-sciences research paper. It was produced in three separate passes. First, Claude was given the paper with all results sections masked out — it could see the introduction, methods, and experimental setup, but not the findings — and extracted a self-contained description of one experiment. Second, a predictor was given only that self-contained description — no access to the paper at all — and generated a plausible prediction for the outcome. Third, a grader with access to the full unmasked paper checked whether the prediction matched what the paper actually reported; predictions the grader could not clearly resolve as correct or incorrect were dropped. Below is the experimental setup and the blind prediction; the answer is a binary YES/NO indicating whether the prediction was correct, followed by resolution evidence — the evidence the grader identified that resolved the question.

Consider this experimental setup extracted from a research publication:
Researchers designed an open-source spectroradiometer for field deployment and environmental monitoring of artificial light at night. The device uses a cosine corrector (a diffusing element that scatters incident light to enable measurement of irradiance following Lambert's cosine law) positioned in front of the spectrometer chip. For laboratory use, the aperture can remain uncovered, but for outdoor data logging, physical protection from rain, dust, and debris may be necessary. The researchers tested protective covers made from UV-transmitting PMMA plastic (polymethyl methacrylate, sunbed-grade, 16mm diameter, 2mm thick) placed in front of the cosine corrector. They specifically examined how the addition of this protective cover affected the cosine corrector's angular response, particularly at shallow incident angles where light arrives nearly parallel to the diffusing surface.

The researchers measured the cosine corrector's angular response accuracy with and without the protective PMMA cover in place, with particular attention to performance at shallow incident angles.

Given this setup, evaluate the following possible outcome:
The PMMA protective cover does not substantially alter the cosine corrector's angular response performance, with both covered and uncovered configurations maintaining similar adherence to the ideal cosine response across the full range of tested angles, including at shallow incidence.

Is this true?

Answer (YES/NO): NO